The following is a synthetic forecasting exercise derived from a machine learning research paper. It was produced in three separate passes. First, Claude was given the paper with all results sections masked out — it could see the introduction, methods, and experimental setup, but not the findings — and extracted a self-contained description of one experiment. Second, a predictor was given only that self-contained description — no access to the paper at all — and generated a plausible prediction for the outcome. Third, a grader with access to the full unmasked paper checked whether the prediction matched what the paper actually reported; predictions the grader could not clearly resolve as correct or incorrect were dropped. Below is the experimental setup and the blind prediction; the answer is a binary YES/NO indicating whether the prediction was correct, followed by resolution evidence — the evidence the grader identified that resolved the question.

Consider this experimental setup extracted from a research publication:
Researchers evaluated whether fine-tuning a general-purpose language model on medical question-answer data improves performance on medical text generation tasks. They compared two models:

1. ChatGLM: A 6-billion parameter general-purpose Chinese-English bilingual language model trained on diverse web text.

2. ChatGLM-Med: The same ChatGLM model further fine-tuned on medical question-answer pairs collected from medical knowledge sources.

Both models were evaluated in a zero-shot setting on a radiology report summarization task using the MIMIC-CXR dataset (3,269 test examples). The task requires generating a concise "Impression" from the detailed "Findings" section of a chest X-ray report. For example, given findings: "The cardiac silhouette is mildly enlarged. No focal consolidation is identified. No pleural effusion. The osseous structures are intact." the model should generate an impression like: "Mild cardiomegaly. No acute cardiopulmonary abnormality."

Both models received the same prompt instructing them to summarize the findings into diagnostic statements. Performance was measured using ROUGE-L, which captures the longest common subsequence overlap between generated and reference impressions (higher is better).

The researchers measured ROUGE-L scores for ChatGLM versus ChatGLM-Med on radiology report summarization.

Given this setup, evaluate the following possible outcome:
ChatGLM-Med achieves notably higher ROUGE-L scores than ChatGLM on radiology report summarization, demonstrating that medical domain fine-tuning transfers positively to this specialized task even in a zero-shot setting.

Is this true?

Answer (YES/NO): NO